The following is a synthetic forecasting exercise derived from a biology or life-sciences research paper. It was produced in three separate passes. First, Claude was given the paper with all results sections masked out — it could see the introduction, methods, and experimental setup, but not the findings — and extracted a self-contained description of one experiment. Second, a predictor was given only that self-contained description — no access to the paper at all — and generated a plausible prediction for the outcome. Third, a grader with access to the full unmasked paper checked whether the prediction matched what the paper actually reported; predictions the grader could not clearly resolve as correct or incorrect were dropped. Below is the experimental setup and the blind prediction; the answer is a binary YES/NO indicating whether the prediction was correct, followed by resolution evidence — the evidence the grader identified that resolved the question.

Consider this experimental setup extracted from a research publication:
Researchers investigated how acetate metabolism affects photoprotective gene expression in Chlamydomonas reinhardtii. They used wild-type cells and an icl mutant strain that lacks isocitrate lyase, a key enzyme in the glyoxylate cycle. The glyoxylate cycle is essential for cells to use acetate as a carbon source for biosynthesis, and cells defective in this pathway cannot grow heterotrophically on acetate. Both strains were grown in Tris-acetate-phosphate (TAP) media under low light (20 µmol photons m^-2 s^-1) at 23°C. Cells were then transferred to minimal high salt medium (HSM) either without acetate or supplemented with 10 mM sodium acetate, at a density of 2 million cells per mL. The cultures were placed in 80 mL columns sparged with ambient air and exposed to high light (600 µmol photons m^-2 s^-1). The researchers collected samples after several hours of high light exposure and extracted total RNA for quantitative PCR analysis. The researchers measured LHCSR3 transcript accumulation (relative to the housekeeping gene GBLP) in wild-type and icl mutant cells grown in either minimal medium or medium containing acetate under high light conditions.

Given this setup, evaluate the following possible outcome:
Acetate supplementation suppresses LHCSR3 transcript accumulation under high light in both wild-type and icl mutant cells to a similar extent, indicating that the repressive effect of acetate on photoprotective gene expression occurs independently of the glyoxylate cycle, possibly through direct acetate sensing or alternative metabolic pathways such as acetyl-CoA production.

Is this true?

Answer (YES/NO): NO